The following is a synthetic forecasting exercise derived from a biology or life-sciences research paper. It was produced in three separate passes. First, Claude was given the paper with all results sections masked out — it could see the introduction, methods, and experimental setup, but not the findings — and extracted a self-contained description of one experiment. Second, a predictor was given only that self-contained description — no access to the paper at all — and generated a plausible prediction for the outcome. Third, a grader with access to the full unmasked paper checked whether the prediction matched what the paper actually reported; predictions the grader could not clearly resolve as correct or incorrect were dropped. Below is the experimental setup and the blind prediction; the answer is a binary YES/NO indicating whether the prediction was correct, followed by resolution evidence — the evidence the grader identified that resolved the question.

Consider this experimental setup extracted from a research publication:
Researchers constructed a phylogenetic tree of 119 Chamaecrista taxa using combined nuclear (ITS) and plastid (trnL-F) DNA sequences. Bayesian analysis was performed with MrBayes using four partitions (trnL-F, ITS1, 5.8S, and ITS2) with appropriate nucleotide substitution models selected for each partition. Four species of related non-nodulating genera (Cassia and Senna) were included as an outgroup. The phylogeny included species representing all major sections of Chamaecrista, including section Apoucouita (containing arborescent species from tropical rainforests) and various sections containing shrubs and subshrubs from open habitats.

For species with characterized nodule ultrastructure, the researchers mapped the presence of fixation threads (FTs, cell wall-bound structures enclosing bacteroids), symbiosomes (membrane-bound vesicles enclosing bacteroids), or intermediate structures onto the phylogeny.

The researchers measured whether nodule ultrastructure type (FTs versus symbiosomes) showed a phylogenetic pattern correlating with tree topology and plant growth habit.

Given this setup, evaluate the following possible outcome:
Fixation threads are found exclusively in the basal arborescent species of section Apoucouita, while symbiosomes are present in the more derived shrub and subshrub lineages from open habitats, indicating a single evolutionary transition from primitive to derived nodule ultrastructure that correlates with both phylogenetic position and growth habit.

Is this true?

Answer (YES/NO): NO